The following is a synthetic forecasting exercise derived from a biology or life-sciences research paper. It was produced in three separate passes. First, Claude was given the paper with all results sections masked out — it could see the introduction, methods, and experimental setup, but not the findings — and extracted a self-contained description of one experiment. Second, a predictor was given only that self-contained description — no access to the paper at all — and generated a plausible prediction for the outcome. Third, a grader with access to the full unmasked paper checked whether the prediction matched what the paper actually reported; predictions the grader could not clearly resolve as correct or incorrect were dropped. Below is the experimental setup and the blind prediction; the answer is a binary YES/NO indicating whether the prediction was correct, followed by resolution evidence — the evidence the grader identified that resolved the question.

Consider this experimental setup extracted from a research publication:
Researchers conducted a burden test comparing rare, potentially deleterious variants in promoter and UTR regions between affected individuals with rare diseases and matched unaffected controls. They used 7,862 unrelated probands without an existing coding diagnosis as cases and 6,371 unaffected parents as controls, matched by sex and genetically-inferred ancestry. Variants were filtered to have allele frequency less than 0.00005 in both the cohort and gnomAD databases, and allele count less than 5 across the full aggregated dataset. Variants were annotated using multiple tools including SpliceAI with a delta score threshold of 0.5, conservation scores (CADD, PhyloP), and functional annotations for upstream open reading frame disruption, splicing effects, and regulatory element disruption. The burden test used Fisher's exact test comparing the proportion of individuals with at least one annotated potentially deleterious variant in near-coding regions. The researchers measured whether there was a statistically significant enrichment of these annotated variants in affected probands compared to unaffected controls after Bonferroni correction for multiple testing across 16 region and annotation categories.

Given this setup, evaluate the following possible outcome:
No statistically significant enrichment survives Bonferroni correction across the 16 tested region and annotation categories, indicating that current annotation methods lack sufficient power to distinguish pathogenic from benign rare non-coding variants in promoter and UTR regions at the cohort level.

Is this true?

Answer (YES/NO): YES